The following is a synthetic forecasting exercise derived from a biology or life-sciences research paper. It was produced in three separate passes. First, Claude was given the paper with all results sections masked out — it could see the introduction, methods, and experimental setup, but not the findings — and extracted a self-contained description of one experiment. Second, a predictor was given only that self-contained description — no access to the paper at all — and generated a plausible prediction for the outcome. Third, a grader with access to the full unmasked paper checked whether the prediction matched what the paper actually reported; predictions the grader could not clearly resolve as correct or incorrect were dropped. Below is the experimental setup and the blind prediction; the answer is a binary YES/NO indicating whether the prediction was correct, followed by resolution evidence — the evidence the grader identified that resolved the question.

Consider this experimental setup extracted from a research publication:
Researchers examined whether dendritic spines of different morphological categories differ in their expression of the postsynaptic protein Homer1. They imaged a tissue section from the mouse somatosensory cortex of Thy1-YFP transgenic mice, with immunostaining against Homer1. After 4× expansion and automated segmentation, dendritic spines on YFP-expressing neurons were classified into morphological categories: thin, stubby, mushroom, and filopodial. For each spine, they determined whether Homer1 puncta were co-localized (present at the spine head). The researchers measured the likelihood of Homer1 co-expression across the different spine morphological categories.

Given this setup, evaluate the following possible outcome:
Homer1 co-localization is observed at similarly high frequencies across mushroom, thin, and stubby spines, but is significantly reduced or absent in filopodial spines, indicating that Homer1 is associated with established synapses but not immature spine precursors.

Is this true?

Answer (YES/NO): NO